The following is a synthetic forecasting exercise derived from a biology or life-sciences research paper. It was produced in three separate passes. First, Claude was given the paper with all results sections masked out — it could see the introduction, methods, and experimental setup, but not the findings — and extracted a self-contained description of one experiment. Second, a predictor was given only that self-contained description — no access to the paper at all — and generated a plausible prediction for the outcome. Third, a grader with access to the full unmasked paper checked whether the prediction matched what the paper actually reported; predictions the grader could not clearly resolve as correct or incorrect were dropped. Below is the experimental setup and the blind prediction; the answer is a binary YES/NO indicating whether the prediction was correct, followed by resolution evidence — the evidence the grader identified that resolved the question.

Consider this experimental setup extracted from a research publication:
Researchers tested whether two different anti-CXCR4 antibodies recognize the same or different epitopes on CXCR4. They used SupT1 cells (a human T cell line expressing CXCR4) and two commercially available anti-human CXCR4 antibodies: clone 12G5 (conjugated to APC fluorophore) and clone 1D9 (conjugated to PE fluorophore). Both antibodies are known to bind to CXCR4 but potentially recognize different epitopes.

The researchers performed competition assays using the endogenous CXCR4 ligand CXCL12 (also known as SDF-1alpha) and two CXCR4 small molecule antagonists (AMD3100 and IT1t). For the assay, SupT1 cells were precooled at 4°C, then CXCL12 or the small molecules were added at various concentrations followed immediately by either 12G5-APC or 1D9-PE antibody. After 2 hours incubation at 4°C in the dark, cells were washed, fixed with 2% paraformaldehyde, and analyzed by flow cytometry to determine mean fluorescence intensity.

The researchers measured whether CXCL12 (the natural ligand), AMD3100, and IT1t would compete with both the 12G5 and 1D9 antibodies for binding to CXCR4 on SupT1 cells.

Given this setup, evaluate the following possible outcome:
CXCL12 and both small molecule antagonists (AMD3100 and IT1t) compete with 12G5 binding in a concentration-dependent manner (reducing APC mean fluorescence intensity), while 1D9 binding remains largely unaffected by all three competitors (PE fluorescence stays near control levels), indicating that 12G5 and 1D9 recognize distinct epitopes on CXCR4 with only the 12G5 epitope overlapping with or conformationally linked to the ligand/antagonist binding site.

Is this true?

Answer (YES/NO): YES